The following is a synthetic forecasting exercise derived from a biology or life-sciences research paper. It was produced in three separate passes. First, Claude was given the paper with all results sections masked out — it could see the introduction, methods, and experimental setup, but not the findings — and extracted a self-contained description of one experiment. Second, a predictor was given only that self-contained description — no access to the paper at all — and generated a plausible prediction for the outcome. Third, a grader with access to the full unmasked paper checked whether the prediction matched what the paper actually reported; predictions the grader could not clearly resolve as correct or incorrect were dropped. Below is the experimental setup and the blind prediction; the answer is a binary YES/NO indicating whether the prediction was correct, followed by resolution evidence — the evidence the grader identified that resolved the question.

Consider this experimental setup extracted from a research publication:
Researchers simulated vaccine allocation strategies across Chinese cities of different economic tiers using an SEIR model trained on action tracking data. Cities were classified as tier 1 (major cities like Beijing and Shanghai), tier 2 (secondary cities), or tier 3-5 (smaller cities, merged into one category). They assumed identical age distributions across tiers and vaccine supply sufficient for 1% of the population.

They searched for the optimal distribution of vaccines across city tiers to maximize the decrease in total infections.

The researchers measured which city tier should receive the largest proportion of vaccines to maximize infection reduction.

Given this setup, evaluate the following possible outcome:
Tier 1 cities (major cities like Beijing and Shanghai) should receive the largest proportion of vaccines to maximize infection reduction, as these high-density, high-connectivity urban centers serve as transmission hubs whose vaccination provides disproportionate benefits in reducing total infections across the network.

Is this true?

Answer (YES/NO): NO